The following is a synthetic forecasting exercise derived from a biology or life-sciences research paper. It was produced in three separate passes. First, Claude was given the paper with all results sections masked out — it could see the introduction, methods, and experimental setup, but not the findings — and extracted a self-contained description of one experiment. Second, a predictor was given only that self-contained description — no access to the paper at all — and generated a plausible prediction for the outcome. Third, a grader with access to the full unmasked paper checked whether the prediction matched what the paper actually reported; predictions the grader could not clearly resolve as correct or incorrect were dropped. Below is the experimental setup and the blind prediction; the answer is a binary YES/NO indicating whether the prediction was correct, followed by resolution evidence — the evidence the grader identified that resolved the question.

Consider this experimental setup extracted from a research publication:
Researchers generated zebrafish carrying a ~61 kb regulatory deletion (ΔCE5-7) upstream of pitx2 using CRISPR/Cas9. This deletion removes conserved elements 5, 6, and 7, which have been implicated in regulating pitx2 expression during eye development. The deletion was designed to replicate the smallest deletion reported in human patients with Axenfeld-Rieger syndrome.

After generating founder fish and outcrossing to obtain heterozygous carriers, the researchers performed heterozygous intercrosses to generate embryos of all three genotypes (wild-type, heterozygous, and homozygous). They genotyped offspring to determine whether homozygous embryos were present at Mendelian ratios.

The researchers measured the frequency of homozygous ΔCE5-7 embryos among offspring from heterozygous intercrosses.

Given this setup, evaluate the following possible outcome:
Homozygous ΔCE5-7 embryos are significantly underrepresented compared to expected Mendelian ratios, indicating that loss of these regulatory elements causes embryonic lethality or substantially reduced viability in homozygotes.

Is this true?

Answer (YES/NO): NO